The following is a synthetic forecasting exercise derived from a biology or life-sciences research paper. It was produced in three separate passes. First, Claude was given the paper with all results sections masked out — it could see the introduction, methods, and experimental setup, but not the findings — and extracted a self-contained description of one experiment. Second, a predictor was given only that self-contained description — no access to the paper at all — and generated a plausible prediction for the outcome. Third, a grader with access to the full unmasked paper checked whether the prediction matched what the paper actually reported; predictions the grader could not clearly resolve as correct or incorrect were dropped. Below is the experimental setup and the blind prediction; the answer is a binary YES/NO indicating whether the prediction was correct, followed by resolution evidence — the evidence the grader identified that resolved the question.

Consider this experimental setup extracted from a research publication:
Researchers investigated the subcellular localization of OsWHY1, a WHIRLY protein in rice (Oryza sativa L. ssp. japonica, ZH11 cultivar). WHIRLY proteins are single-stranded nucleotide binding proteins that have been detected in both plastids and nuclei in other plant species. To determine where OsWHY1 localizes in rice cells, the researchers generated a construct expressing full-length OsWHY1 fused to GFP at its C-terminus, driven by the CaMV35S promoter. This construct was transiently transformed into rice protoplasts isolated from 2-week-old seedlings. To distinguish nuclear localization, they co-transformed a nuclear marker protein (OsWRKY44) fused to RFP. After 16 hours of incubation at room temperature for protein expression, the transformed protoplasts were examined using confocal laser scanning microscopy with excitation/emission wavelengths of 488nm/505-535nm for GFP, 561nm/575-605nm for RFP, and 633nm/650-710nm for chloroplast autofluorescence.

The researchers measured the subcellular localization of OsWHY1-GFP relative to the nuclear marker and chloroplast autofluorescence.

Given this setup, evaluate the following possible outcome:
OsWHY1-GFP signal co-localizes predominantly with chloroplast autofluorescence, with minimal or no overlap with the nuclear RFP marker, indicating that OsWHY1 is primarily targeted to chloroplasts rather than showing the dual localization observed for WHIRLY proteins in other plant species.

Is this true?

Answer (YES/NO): YES